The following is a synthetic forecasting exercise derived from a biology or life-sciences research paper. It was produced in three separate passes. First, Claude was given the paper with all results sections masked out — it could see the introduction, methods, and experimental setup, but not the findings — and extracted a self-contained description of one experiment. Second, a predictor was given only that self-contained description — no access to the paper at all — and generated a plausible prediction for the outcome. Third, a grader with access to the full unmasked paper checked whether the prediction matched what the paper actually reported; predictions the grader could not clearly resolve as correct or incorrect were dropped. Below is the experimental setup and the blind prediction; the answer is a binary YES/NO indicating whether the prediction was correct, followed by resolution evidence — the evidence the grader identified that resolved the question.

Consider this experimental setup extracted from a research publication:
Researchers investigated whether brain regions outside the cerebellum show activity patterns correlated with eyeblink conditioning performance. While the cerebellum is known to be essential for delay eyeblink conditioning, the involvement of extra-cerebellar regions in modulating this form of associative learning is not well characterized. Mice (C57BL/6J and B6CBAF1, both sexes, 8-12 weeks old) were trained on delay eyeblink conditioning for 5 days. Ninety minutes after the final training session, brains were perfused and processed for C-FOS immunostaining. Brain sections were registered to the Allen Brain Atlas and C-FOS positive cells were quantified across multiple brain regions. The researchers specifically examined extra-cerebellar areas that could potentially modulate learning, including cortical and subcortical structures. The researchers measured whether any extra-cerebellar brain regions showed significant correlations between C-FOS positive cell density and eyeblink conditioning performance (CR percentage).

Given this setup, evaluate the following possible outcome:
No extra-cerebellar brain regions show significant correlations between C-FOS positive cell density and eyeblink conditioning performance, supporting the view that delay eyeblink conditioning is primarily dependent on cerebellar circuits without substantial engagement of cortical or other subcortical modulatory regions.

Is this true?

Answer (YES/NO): NO